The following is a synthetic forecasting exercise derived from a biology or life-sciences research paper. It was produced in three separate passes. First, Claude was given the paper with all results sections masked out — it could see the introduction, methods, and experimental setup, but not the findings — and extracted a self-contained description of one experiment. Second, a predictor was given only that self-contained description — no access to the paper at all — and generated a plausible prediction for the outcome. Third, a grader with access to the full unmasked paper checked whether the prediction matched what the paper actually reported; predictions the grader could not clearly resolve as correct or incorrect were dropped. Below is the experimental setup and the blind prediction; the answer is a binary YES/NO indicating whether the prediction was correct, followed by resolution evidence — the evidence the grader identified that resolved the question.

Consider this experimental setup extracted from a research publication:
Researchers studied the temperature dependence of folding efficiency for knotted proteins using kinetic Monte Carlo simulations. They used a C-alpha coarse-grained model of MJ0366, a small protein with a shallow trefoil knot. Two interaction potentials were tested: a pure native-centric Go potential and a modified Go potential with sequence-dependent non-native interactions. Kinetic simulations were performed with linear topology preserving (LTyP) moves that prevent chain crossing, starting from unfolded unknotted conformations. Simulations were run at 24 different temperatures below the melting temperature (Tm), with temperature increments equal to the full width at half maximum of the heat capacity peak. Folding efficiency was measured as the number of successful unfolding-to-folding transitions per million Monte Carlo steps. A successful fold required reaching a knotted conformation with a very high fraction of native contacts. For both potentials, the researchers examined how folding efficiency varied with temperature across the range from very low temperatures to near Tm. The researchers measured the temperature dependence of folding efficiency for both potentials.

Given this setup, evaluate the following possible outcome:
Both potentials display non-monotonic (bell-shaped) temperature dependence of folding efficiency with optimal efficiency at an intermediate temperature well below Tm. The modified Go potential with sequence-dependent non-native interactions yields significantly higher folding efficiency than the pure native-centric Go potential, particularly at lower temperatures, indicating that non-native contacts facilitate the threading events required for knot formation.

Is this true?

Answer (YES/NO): NO